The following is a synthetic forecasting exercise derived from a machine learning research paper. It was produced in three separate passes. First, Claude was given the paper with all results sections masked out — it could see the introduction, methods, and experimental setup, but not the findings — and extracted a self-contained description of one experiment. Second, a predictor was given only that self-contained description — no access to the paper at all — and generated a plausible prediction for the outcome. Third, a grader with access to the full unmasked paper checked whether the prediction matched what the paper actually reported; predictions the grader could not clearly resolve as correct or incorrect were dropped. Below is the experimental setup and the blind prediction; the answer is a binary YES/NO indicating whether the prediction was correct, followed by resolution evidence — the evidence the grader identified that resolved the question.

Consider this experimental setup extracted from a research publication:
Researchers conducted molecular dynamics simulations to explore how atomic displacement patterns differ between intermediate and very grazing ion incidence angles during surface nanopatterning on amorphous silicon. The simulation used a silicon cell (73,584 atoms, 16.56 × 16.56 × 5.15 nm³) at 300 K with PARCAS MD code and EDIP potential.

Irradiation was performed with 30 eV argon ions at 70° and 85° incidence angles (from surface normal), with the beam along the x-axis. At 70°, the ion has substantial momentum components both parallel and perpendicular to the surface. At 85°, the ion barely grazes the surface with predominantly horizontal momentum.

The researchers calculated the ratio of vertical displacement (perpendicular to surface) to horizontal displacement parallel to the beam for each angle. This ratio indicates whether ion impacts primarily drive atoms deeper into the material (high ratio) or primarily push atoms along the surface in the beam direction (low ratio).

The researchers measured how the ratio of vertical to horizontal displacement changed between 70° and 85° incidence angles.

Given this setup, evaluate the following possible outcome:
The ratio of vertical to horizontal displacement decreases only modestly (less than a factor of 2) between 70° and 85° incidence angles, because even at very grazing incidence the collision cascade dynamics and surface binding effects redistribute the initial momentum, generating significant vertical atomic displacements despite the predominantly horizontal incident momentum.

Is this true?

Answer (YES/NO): NO